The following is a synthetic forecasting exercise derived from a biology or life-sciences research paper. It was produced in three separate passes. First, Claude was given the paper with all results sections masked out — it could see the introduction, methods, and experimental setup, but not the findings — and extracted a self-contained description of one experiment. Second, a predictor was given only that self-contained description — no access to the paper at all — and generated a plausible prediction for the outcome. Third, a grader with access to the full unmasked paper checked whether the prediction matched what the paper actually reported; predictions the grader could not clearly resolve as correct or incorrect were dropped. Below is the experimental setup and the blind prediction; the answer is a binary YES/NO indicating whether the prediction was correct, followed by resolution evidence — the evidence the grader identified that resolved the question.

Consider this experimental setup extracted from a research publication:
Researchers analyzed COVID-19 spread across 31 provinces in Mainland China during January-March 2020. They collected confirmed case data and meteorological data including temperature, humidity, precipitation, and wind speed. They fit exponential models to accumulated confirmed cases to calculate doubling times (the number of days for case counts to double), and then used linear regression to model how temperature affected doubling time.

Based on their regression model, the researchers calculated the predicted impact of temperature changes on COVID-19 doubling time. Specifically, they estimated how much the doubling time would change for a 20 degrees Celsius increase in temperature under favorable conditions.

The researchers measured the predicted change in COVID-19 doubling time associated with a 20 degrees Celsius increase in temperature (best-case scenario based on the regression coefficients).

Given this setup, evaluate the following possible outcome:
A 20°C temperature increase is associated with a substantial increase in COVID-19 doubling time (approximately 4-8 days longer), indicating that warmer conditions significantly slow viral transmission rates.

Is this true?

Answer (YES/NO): NO